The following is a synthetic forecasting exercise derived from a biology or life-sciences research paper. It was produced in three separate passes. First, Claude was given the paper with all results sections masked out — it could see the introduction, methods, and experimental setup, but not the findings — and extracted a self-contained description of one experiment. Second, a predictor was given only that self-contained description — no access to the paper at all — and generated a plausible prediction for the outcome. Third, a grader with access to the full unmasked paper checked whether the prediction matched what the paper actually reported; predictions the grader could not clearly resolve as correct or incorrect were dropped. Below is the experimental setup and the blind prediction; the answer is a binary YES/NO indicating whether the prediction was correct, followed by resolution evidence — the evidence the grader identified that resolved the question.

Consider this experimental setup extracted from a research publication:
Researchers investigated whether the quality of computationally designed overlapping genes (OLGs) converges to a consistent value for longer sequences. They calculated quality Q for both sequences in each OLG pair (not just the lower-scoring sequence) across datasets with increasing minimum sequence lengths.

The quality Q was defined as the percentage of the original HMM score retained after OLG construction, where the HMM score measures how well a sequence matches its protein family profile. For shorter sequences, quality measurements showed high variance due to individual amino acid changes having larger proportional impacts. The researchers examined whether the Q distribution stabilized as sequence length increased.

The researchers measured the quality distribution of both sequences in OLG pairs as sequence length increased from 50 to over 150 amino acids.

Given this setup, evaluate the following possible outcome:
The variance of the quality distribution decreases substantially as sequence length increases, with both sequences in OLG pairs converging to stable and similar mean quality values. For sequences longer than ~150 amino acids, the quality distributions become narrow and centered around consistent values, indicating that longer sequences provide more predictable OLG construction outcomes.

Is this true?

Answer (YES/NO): NO